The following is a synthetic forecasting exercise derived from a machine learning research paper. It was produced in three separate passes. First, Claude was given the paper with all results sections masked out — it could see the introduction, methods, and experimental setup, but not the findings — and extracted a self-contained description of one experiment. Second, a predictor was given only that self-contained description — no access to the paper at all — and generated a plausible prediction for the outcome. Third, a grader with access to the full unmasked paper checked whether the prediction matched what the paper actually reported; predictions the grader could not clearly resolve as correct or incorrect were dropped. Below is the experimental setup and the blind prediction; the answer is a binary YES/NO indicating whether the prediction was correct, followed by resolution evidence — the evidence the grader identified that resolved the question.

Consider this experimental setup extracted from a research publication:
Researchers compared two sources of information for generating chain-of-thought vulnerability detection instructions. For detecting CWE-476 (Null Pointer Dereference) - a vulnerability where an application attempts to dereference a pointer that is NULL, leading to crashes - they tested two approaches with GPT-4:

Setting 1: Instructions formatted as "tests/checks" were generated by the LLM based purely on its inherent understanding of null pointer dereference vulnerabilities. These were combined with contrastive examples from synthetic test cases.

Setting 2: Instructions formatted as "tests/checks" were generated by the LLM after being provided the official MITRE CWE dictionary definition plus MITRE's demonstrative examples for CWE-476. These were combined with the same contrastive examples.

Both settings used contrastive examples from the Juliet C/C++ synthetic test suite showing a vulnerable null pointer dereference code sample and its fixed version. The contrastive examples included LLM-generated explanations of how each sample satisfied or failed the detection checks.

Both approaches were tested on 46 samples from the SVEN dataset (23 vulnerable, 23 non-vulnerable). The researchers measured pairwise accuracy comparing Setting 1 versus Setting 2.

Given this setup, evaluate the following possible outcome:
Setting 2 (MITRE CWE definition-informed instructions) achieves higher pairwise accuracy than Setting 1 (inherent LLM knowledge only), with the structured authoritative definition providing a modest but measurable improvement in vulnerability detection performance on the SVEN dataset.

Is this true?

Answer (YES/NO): YES